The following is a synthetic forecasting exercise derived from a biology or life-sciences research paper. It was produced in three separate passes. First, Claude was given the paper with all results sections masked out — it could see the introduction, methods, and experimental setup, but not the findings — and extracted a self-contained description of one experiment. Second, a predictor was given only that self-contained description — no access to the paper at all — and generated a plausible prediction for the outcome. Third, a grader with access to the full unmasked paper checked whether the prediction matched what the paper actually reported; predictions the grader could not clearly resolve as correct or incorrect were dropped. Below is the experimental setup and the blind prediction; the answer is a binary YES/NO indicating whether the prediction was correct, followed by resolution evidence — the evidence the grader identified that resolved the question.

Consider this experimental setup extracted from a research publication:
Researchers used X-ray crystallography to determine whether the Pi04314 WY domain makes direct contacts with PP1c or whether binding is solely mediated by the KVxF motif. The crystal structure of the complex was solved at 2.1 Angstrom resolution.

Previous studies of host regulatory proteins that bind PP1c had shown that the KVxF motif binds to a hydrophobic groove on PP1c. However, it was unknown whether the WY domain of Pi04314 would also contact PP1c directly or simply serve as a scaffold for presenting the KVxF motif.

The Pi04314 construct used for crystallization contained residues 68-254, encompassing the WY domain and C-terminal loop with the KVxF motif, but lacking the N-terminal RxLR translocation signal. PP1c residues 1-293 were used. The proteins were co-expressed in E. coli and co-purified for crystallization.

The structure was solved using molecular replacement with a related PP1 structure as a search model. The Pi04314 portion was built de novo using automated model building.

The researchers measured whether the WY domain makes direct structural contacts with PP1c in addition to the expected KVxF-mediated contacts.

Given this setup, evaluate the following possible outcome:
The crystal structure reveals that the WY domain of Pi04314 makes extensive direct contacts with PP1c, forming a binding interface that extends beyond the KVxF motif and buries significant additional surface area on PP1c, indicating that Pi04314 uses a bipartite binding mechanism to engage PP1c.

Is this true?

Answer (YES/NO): YES